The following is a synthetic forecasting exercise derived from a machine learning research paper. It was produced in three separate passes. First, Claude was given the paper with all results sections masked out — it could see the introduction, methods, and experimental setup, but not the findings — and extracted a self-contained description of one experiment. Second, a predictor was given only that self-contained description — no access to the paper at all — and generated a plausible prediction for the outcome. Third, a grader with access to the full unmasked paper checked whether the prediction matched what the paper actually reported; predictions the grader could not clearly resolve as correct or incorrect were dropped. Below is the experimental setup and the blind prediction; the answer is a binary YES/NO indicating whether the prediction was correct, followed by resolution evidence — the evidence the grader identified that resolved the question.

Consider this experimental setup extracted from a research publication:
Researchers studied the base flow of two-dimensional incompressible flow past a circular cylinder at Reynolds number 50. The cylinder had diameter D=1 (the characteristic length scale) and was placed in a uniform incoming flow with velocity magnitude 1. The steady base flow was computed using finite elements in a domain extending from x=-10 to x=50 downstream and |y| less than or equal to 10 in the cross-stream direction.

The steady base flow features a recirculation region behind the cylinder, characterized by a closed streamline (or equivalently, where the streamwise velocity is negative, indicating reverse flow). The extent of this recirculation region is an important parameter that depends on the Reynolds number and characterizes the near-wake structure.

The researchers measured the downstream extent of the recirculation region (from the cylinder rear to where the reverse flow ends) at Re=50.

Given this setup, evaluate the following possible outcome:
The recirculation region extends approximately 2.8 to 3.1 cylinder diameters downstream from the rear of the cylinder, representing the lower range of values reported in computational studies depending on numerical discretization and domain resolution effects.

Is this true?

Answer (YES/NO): YES